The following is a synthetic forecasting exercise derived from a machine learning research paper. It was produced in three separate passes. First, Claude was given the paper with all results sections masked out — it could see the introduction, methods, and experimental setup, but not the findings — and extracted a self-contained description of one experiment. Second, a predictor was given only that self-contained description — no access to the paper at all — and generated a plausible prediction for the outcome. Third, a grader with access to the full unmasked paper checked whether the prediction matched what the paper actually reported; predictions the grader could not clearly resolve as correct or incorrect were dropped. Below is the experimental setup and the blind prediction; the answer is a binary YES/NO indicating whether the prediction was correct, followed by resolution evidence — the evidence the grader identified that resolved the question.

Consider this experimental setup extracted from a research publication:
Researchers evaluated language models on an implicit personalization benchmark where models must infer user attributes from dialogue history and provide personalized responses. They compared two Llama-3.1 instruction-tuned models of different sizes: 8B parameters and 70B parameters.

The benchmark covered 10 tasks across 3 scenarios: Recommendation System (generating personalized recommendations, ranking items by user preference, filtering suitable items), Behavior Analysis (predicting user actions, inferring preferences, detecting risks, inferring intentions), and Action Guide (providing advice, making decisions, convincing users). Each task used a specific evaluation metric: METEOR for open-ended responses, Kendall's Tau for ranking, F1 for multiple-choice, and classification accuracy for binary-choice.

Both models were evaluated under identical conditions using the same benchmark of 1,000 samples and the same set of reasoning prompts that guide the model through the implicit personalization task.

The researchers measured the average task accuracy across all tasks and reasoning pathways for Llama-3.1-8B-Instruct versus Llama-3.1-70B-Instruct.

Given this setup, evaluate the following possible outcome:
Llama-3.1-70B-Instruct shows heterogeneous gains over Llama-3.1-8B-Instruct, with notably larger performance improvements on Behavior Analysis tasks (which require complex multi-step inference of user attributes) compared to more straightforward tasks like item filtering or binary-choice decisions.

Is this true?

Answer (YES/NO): NO